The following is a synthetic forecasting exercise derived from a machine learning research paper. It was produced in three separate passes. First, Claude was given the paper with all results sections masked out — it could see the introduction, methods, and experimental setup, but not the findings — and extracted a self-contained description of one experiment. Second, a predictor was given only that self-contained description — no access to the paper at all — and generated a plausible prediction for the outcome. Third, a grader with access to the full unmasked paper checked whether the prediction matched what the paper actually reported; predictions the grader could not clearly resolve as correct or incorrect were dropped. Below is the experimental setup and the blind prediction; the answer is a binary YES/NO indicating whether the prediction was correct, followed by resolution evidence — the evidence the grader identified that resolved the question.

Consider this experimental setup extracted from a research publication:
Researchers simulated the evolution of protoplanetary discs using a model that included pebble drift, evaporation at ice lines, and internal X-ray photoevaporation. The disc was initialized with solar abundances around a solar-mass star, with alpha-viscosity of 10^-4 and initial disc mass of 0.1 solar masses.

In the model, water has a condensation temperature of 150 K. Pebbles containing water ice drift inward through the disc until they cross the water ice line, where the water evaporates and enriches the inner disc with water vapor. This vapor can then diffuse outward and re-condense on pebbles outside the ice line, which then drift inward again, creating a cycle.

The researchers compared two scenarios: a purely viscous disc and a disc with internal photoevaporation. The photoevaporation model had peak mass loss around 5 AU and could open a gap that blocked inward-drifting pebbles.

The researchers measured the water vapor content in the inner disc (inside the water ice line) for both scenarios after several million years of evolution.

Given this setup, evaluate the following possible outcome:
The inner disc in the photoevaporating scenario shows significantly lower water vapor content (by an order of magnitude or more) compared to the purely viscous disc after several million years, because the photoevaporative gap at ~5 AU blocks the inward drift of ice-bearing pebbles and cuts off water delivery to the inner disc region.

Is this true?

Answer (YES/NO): NO